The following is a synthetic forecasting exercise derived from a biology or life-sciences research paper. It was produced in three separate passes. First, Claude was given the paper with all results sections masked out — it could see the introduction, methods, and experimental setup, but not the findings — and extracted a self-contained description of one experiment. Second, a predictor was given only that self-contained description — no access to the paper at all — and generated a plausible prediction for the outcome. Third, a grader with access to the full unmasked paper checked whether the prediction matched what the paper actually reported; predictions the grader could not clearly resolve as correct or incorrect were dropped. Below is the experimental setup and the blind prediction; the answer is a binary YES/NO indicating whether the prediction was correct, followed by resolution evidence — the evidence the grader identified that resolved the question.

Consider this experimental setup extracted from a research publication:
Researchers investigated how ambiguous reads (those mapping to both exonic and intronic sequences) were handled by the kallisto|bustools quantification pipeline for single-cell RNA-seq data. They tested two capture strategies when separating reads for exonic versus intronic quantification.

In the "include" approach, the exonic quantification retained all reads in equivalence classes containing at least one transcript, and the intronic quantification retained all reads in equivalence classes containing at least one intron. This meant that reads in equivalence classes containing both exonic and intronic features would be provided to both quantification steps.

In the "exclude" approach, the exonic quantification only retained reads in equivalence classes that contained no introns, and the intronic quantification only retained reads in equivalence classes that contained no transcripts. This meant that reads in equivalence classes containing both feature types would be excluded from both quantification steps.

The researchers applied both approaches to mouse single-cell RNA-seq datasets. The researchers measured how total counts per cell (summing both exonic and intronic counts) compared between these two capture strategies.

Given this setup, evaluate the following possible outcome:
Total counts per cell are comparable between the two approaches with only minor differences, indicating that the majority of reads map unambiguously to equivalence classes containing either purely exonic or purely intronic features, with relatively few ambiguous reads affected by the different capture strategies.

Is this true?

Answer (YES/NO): NO